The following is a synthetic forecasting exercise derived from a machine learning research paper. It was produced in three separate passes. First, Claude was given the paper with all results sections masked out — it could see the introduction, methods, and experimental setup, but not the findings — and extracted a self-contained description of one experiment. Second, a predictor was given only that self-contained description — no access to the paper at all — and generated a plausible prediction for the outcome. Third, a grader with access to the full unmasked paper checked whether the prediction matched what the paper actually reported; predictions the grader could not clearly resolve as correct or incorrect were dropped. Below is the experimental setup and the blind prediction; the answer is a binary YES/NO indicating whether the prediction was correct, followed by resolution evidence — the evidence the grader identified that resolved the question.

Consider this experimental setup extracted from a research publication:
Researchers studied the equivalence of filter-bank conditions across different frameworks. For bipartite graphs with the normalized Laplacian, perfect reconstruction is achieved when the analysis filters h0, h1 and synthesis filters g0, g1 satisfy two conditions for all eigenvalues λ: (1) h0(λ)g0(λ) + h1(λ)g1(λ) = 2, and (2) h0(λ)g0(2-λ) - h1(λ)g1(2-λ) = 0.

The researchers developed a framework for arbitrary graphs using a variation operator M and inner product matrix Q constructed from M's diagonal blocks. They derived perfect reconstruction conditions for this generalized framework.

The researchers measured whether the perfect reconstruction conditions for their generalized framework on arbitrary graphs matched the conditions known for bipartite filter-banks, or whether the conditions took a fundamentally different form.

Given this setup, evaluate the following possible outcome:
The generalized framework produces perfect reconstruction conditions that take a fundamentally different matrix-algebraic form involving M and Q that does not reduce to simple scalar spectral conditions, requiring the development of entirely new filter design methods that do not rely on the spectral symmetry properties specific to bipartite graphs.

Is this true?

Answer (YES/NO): NO